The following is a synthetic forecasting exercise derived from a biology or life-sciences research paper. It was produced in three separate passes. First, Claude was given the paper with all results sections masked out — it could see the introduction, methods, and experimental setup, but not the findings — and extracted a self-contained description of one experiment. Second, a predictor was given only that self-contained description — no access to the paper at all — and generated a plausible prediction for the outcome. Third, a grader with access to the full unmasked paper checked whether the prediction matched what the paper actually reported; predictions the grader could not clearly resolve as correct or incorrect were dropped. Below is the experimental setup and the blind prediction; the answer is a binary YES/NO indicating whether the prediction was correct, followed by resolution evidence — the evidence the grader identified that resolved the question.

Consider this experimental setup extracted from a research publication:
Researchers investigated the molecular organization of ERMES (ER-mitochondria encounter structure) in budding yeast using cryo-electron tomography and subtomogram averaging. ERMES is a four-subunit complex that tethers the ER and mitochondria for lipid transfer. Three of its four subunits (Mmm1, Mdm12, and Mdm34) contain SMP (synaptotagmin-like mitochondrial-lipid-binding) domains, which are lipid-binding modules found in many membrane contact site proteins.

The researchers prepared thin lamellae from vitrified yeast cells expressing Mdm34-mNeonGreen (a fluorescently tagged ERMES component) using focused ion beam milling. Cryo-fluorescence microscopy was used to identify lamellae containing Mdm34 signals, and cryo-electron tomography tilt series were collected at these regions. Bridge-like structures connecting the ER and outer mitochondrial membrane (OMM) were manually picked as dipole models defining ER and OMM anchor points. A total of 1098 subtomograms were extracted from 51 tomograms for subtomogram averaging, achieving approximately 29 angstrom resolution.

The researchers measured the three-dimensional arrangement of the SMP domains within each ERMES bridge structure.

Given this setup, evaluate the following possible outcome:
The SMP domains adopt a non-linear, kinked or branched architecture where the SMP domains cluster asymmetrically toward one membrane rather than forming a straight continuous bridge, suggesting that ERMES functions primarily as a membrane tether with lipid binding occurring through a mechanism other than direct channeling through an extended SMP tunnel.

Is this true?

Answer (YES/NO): NO